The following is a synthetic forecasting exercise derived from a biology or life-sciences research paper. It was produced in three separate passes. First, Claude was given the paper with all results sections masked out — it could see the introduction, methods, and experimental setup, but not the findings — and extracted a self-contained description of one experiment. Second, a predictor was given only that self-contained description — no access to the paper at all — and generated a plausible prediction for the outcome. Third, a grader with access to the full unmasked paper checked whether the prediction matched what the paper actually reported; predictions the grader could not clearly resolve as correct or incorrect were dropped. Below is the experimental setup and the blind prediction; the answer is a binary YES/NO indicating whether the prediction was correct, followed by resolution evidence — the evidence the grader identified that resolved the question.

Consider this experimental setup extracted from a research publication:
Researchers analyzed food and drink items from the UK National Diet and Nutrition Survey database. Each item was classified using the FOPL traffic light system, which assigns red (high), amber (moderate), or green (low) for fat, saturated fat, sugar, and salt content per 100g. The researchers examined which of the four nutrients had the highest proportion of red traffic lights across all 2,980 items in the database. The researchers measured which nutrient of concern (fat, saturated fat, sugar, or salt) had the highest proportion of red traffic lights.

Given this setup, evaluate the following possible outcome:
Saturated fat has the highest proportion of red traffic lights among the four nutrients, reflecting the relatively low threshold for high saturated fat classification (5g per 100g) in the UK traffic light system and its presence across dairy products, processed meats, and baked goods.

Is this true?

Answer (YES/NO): YES